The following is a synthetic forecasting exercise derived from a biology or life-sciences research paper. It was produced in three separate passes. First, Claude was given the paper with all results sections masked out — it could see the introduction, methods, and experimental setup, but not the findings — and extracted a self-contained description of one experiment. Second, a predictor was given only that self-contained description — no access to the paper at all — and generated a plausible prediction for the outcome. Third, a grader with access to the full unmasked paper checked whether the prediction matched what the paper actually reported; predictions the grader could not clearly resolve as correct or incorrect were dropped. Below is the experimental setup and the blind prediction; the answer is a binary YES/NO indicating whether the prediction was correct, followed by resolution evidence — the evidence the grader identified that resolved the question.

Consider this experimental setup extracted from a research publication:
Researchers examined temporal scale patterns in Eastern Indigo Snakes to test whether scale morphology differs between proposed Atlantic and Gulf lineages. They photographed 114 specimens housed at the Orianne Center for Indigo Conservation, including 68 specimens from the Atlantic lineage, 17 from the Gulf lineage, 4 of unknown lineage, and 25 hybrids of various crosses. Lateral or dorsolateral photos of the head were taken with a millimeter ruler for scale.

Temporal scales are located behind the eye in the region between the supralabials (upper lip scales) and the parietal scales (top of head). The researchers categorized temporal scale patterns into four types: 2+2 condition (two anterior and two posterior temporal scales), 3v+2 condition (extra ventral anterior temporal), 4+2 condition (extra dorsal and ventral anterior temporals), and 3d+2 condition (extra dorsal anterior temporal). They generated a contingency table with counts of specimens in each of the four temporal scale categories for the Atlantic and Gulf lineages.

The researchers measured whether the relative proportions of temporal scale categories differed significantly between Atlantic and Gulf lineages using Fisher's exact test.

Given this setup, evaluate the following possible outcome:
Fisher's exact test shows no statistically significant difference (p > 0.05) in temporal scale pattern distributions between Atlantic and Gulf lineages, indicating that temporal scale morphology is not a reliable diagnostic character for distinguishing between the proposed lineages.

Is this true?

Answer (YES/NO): NO